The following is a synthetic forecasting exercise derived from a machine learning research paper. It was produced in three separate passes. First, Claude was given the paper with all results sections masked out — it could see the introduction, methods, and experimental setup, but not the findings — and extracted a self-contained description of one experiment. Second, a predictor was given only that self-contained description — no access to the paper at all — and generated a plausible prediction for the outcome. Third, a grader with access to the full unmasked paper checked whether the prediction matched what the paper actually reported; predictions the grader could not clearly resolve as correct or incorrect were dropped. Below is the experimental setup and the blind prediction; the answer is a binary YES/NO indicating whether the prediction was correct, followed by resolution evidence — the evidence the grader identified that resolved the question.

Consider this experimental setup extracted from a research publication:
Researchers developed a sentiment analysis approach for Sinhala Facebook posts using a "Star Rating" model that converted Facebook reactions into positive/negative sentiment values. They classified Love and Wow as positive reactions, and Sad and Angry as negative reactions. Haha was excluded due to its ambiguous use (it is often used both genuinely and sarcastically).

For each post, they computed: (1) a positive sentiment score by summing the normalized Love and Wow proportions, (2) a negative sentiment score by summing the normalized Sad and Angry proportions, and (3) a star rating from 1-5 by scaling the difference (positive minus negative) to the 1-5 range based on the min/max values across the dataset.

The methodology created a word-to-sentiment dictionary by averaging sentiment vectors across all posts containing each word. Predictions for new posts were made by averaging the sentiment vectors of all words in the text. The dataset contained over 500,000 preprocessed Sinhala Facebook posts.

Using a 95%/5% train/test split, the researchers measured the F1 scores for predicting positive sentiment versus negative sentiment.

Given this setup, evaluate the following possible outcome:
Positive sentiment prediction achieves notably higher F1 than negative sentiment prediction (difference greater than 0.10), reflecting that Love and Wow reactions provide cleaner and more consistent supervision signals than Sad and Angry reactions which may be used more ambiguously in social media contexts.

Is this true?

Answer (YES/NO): YES